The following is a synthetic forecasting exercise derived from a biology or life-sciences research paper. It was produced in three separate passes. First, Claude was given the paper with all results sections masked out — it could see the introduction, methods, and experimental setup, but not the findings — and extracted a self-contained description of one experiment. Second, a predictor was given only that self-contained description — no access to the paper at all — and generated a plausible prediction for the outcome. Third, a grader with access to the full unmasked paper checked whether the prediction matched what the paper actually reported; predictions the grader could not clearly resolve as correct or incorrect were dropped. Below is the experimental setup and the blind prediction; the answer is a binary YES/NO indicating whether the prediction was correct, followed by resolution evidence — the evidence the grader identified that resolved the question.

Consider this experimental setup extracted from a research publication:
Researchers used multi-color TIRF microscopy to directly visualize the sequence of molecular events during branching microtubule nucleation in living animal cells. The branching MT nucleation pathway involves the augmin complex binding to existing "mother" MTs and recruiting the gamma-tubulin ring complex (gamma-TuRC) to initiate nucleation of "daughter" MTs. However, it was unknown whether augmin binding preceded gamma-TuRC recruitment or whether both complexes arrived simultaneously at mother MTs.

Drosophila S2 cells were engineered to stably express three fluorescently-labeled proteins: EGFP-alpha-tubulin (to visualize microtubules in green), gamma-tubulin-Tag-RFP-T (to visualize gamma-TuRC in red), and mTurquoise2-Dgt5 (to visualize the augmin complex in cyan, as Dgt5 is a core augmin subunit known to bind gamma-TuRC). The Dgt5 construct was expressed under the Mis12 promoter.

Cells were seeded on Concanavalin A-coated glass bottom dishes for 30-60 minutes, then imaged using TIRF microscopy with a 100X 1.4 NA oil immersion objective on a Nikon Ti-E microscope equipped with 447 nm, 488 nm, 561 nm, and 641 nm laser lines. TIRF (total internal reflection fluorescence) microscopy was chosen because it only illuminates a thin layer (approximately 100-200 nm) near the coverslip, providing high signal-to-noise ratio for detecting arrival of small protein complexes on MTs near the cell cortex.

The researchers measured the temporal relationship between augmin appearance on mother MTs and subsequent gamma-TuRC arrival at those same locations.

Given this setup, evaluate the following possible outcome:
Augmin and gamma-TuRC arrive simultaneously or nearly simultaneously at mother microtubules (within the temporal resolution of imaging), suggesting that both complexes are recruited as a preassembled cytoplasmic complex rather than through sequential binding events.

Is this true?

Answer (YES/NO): NO